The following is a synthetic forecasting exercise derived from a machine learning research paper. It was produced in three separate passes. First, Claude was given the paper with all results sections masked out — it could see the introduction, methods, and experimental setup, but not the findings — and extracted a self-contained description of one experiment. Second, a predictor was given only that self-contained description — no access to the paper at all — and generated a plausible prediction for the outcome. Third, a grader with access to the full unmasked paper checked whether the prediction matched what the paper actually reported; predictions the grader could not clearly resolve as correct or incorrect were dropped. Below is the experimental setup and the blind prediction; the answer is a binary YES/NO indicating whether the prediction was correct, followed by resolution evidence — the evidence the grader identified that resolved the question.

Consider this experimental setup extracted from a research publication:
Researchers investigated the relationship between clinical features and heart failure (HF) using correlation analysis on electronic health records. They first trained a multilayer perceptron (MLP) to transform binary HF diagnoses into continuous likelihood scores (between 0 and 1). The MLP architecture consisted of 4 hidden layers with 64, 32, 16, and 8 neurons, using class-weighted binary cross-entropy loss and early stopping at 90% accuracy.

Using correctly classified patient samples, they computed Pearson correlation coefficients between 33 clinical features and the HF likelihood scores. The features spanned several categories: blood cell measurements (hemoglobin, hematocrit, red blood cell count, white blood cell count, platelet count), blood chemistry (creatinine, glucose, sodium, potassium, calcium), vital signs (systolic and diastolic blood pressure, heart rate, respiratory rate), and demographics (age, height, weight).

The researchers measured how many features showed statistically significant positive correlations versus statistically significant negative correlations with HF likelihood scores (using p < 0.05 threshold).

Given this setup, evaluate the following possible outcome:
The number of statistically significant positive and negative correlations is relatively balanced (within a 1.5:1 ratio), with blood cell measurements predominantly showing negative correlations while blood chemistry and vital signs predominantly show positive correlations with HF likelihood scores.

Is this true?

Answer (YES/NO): NO